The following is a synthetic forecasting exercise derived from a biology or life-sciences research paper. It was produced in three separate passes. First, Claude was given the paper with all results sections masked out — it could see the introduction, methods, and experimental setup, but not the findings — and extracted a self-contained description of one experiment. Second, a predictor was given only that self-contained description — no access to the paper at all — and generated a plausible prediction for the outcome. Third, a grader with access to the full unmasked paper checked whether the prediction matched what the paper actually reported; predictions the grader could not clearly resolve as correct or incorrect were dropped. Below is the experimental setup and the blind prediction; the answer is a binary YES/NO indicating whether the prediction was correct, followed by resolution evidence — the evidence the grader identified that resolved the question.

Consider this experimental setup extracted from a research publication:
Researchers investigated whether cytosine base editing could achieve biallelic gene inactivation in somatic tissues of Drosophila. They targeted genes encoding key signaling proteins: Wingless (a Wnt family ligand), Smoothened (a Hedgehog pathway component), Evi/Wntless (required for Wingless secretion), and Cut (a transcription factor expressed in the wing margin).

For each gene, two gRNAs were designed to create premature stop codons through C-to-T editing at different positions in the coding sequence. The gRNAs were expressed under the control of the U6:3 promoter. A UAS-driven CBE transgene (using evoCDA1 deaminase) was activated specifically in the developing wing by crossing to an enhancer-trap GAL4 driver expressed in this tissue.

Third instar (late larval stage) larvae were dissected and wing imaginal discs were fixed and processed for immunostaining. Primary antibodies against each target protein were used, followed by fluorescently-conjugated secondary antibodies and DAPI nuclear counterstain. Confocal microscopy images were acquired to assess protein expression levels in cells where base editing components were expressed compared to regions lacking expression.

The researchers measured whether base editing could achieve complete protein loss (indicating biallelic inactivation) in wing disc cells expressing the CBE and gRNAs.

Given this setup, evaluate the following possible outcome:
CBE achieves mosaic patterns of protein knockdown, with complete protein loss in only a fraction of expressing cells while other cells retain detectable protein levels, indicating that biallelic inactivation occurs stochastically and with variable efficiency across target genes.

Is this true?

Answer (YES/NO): NO